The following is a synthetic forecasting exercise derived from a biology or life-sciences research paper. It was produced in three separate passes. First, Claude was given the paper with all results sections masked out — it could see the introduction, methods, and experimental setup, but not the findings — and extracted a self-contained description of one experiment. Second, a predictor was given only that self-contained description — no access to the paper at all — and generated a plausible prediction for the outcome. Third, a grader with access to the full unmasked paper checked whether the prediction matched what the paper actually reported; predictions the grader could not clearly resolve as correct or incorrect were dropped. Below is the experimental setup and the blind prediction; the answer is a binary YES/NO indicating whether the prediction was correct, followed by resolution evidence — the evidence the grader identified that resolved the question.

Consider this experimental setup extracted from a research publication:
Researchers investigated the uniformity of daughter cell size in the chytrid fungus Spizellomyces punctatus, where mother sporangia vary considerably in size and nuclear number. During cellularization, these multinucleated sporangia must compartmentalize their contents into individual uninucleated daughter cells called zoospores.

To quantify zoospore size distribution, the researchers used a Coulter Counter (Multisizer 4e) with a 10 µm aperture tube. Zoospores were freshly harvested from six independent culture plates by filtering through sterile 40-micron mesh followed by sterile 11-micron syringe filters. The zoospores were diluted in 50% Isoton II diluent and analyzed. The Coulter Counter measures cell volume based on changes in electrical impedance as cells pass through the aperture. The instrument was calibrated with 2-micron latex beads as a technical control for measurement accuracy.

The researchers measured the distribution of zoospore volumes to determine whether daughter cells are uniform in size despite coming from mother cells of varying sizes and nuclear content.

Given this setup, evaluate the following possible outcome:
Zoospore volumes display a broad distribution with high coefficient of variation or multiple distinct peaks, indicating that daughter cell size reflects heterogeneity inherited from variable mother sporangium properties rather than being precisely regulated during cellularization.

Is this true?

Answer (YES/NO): NO